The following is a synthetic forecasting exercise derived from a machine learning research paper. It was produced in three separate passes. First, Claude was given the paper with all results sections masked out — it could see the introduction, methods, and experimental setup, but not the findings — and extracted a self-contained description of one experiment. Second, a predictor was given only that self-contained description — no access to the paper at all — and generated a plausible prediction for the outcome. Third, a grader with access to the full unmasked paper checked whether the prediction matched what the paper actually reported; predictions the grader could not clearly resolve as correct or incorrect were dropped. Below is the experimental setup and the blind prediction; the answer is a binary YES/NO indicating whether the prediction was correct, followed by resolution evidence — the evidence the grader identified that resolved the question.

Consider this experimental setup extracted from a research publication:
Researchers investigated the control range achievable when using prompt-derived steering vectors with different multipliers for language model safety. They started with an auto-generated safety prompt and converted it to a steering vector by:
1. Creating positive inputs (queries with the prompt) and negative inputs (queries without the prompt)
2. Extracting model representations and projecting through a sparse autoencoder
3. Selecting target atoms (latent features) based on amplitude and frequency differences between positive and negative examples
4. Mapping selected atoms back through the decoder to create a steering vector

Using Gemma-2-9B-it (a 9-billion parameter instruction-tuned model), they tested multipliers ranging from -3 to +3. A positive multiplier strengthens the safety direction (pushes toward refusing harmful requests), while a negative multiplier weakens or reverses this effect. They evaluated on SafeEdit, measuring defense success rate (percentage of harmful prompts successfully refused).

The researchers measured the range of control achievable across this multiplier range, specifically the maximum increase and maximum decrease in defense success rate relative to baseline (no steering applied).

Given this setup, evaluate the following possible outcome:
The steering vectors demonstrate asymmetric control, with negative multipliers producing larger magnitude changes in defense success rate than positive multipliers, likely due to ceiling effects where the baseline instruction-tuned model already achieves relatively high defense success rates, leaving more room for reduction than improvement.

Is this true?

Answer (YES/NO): NO